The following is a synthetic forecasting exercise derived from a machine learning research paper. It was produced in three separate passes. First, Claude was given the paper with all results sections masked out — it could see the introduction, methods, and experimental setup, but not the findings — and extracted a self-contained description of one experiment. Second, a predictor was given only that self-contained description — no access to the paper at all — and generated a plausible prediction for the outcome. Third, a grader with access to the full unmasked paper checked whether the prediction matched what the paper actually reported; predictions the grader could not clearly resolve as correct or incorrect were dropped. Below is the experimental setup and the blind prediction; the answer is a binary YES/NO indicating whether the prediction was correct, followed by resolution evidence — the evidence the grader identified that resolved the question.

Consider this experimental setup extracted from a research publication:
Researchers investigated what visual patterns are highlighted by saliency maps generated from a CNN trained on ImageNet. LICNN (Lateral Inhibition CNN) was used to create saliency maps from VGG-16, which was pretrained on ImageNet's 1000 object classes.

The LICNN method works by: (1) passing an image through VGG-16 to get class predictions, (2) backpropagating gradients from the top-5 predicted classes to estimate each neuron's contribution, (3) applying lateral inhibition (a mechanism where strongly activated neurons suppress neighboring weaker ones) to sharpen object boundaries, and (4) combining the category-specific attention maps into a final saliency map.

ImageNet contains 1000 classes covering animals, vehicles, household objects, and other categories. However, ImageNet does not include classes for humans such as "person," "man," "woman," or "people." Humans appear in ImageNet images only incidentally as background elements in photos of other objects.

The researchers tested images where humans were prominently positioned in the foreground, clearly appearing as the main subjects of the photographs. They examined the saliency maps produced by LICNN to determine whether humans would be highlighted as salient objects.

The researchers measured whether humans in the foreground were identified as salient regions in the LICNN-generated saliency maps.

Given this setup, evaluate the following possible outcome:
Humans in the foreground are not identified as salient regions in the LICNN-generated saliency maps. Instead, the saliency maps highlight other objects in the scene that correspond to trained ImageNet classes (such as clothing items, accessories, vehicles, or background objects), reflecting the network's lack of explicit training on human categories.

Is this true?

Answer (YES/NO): NO